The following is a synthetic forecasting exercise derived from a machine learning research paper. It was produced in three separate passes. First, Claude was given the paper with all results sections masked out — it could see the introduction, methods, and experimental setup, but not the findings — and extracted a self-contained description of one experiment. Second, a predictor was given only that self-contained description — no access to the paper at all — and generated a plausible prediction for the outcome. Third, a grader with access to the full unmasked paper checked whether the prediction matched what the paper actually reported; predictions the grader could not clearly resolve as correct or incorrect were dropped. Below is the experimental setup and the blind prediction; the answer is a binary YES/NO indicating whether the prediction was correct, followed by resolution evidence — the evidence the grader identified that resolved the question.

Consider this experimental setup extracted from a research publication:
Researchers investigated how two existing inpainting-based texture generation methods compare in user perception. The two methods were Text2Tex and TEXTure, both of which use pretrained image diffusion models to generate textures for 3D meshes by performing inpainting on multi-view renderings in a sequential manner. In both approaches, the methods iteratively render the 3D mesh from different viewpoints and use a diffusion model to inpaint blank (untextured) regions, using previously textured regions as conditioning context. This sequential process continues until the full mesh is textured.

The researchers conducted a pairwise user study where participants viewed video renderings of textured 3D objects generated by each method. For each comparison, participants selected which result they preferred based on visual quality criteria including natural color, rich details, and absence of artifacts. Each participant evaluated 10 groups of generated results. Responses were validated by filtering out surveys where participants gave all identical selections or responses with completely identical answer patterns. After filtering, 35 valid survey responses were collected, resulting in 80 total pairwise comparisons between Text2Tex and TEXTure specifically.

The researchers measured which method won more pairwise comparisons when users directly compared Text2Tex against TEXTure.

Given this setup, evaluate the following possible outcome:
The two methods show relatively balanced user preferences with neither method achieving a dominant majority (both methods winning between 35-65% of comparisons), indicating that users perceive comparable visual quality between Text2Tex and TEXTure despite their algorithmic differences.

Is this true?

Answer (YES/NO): YES